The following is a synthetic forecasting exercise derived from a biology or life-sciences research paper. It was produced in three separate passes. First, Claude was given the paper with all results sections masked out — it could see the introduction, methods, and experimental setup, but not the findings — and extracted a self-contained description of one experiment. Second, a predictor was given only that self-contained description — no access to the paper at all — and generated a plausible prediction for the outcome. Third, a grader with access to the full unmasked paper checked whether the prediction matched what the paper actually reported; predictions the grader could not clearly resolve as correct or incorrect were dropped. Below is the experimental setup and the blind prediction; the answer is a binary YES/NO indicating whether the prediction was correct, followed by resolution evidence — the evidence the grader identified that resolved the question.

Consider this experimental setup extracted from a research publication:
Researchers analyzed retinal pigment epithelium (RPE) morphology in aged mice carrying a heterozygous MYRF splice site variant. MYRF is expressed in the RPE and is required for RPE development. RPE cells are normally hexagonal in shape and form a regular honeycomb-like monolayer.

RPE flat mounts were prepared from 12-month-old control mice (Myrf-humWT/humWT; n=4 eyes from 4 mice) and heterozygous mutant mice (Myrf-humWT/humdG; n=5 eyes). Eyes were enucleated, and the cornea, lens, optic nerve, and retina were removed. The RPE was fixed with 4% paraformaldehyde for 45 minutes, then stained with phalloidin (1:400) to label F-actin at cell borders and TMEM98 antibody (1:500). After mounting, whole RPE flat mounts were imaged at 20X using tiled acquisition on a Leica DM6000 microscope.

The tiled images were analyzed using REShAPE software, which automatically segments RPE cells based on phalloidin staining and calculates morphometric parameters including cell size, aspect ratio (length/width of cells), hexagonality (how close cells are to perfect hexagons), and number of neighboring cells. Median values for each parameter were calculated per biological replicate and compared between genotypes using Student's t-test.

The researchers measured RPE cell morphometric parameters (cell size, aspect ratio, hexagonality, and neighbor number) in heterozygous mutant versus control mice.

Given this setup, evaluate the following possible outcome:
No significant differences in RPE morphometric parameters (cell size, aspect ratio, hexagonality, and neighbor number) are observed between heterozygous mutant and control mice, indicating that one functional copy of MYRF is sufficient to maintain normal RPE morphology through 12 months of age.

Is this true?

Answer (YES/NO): YES